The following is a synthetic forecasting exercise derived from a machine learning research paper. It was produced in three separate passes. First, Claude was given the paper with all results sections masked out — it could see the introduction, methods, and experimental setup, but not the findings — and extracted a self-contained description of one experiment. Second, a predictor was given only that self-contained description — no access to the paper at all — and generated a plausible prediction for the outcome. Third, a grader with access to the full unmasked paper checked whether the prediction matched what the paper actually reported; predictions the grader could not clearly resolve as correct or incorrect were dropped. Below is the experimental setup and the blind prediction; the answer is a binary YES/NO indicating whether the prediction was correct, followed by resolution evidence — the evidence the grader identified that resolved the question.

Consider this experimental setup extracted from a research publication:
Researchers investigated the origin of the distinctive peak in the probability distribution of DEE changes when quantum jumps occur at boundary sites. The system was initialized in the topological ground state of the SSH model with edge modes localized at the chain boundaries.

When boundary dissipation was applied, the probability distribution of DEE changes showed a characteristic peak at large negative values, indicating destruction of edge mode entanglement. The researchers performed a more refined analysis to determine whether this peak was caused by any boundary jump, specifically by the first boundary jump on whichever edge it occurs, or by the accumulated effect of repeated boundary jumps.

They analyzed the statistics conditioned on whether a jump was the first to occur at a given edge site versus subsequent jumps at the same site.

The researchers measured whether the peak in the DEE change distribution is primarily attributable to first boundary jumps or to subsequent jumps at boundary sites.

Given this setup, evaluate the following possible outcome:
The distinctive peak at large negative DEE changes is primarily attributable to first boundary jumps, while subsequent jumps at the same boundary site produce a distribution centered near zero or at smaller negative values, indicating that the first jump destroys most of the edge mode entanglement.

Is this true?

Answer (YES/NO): YES